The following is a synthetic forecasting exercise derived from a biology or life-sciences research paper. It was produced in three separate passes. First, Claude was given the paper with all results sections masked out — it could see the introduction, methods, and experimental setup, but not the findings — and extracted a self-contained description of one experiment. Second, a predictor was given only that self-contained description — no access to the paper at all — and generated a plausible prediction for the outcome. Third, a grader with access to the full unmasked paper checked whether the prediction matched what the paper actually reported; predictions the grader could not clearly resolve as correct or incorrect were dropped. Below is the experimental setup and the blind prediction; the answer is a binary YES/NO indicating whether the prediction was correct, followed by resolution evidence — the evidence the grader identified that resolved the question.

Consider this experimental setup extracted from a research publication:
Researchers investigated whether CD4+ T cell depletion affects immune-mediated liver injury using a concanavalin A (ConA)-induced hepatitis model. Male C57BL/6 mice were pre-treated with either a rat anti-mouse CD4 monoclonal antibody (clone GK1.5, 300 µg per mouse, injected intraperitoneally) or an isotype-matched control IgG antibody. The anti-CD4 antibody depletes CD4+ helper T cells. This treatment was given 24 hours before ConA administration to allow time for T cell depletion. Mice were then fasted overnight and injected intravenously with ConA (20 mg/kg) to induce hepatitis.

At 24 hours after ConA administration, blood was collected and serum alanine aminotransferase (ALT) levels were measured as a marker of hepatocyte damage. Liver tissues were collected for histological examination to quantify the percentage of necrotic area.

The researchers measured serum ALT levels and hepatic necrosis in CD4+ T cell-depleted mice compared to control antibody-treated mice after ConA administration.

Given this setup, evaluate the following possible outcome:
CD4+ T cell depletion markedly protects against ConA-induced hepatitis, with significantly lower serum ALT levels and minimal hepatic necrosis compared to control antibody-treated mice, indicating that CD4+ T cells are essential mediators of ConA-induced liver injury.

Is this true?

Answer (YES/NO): NO